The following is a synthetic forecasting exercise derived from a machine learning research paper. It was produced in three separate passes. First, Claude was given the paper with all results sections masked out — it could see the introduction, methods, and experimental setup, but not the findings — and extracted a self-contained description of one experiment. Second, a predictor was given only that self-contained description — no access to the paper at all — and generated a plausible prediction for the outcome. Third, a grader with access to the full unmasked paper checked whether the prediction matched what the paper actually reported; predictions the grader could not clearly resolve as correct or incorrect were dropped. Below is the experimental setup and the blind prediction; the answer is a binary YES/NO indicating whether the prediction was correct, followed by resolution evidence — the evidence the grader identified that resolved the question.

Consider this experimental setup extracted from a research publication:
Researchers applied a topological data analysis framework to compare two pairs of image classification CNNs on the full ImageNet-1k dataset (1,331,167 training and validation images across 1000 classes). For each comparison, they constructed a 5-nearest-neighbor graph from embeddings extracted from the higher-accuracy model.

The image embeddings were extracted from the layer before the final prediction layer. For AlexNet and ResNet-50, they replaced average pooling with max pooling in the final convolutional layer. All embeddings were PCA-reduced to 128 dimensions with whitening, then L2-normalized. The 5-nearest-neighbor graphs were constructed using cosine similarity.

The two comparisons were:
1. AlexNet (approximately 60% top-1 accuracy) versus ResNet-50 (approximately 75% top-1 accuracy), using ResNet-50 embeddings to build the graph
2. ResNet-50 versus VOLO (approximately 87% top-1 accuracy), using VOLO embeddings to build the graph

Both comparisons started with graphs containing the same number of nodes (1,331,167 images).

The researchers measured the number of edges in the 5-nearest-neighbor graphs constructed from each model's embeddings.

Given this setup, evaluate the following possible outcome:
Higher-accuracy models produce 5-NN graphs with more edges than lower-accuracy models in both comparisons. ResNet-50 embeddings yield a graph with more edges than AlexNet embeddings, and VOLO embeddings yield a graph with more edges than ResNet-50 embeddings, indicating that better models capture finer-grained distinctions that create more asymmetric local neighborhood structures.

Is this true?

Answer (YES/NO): NO